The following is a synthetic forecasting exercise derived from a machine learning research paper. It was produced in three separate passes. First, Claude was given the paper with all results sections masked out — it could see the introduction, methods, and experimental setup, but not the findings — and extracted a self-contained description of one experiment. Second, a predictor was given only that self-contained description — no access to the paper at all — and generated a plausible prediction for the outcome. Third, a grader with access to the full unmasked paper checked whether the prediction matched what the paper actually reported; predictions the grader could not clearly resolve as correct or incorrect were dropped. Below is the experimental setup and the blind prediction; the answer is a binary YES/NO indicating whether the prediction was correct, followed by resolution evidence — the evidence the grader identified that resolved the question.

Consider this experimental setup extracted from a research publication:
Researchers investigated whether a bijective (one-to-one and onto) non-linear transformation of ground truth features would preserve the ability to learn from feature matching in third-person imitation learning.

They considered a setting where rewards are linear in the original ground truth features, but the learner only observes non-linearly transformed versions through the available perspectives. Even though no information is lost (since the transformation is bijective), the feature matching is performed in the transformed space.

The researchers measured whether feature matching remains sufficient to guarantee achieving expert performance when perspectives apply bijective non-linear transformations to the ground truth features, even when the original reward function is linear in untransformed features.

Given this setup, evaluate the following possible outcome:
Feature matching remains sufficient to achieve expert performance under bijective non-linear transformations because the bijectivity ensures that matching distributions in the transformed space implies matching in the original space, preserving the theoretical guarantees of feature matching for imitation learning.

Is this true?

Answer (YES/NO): NO